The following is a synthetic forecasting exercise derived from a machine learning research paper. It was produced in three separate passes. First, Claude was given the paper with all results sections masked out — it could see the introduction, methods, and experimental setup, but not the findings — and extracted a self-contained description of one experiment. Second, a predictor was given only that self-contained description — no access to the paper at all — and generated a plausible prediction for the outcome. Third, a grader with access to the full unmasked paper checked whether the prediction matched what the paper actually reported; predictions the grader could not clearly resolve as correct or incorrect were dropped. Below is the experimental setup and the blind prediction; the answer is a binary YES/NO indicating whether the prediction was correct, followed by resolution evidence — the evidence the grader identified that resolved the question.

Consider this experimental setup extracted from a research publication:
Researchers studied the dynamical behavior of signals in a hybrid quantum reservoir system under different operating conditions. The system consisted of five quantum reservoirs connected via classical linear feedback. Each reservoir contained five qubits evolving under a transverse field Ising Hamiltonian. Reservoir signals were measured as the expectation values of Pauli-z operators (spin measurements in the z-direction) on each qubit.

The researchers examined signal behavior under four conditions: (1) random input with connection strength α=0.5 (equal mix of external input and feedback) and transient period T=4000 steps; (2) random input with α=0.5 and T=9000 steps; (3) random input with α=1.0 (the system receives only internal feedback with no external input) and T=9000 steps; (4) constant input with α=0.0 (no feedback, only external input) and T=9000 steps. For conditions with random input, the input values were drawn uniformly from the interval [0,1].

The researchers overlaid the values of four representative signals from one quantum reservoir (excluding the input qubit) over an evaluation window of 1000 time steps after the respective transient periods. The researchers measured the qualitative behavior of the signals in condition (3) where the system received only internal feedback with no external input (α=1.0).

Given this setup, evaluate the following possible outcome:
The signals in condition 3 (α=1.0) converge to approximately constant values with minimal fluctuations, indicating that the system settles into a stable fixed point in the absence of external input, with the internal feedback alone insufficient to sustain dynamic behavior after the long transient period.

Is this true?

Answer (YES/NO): NO